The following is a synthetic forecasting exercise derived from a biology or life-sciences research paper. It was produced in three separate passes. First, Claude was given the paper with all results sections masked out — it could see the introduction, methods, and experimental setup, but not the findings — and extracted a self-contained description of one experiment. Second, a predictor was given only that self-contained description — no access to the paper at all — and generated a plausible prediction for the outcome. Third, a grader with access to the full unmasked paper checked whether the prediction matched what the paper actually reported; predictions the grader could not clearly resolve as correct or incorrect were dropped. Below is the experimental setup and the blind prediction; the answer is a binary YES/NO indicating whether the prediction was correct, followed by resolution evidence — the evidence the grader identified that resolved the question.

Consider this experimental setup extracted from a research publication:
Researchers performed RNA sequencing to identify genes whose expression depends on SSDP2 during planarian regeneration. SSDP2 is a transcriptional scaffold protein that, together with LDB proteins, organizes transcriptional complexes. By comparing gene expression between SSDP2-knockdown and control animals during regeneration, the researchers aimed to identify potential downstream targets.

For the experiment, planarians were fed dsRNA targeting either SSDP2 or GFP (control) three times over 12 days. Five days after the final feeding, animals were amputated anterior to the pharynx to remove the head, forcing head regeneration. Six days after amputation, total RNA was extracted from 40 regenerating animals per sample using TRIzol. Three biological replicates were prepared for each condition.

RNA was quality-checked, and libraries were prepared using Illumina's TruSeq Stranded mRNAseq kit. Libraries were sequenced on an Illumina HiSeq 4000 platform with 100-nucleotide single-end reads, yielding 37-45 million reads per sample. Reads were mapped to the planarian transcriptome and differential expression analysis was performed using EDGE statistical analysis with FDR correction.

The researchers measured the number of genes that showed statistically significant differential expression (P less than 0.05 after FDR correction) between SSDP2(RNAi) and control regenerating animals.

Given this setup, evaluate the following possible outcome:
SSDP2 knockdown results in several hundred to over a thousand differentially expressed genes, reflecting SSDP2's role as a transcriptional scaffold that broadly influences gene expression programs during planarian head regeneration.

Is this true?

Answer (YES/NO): NO